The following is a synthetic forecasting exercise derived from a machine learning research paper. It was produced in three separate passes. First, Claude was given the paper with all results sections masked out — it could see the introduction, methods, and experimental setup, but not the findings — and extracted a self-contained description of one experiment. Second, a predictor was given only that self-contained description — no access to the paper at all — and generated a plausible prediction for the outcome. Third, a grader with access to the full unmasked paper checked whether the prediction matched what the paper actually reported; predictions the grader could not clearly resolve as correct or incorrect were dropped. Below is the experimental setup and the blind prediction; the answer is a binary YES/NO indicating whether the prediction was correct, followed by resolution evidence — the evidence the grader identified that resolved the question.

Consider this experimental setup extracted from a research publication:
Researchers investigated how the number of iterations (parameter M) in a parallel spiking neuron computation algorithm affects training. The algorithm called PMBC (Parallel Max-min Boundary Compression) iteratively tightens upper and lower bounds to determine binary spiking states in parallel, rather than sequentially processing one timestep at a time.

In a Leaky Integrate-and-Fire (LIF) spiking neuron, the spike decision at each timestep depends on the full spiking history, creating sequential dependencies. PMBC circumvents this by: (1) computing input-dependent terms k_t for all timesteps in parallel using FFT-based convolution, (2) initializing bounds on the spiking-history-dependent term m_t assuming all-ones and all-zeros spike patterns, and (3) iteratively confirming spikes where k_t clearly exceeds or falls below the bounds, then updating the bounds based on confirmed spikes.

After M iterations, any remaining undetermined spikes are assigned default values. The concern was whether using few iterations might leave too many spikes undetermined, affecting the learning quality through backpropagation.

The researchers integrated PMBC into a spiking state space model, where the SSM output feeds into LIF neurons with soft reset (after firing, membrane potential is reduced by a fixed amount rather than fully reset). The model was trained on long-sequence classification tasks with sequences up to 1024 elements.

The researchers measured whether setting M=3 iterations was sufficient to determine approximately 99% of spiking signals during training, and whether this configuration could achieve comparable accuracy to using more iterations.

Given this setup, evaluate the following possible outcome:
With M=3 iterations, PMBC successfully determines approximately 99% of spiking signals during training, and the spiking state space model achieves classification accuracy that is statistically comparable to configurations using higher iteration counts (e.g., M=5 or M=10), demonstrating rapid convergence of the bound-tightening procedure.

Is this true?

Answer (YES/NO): YES